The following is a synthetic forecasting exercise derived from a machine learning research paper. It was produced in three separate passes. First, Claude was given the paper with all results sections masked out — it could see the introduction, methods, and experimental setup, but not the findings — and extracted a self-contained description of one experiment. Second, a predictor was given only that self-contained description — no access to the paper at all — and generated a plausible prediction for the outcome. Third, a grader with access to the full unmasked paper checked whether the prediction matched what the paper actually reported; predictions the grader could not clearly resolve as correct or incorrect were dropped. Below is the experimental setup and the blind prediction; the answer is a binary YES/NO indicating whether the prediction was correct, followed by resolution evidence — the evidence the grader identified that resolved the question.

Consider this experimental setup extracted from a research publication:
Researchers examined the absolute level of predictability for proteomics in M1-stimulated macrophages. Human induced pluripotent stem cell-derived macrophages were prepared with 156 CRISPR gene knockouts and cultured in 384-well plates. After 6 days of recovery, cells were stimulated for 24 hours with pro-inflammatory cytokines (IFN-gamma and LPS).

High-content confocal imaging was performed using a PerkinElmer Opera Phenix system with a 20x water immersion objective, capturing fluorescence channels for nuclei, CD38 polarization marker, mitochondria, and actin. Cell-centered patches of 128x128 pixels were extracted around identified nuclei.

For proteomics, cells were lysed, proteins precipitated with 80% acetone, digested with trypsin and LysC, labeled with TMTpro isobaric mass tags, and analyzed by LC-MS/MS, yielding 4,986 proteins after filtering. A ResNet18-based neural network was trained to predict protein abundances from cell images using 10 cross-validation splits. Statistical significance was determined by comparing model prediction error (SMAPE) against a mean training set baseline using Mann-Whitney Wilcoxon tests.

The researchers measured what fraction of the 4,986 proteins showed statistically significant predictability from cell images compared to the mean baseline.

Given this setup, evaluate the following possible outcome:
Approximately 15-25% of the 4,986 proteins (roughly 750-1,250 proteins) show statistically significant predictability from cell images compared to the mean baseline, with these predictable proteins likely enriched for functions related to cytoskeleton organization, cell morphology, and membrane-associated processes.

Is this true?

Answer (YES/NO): NO